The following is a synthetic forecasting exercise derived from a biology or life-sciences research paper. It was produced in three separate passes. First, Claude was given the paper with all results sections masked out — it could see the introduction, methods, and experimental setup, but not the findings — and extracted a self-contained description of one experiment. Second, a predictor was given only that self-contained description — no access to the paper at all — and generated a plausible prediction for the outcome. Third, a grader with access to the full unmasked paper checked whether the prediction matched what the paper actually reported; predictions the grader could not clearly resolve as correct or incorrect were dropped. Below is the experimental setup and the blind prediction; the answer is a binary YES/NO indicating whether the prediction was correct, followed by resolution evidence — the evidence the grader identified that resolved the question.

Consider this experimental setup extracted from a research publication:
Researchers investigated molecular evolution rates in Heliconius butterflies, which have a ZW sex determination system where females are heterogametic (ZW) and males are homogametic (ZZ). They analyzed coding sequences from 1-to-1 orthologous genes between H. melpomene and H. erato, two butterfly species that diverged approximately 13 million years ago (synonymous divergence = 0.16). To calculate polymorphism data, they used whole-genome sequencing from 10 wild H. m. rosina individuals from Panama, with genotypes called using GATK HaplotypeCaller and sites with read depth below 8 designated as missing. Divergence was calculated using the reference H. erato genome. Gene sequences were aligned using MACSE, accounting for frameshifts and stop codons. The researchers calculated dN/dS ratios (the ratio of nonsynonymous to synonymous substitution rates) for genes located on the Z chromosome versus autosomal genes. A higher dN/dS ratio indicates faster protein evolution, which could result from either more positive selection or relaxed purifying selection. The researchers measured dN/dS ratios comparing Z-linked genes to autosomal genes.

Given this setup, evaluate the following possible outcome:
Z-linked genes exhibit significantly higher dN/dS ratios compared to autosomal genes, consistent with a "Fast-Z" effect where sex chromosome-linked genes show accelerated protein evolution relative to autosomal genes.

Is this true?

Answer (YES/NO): NO